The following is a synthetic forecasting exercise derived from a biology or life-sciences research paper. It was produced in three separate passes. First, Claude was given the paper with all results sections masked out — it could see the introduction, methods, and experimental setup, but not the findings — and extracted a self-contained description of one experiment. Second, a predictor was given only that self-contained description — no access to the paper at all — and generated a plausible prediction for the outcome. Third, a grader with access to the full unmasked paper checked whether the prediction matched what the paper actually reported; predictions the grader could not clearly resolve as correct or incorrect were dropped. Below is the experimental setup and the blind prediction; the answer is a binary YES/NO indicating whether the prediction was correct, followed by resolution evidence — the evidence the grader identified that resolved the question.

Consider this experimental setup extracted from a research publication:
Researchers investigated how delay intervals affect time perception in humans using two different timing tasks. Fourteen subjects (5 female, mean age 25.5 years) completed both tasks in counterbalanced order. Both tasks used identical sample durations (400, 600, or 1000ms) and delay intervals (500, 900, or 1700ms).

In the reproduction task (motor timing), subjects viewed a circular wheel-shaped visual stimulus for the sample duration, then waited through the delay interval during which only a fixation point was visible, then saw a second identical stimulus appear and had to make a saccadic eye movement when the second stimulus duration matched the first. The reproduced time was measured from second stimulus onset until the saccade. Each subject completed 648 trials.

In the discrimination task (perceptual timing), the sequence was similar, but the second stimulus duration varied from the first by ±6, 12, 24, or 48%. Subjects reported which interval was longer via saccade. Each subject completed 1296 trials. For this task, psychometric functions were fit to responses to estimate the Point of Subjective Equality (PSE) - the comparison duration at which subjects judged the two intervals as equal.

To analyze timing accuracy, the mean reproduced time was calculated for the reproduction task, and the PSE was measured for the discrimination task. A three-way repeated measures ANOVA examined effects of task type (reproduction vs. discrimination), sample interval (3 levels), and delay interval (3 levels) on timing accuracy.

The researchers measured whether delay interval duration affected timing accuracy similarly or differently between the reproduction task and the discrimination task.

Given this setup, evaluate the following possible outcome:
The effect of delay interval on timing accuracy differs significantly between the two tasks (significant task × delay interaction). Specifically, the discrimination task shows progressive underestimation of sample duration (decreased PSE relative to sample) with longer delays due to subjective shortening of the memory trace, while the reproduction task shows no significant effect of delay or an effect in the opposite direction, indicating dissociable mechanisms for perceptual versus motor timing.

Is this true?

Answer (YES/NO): NO